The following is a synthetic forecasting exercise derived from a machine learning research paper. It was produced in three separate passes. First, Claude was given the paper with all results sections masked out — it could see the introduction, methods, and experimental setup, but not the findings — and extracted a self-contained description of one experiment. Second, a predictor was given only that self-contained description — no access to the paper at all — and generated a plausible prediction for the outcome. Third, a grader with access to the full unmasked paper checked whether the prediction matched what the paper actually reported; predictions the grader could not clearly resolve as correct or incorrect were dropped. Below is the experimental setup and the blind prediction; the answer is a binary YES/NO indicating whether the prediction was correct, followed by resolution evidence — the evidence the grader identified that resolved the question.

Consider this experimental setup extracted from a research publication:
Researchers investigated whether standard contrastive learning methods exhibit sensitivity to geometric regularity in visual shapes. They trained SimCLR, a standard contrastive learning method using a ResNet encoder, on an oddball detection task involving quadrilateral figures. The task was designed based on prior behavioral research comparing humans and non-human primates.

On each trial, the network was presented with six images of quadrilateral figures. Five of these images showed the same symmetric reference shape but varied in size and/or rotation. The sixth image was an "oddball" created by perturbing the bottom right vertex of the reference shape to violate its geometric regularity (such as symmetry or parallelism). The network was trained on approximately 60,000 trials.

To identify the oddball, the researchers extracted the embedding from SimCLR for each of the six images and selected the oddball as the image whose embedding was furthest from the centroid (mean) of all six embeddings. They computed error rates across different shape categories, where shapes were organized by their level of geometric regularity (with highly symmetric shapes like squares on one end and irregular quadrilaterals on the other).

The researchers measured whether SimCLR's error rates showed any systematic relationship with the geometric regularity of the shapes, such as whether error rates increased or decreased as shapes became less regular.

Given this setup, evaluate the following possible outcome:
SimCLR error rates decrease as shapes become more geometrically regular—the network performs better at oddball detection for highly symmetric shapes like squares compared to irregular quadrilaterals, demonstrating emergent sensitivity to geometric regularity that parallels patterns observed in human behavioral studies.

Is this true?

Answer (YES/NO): NO